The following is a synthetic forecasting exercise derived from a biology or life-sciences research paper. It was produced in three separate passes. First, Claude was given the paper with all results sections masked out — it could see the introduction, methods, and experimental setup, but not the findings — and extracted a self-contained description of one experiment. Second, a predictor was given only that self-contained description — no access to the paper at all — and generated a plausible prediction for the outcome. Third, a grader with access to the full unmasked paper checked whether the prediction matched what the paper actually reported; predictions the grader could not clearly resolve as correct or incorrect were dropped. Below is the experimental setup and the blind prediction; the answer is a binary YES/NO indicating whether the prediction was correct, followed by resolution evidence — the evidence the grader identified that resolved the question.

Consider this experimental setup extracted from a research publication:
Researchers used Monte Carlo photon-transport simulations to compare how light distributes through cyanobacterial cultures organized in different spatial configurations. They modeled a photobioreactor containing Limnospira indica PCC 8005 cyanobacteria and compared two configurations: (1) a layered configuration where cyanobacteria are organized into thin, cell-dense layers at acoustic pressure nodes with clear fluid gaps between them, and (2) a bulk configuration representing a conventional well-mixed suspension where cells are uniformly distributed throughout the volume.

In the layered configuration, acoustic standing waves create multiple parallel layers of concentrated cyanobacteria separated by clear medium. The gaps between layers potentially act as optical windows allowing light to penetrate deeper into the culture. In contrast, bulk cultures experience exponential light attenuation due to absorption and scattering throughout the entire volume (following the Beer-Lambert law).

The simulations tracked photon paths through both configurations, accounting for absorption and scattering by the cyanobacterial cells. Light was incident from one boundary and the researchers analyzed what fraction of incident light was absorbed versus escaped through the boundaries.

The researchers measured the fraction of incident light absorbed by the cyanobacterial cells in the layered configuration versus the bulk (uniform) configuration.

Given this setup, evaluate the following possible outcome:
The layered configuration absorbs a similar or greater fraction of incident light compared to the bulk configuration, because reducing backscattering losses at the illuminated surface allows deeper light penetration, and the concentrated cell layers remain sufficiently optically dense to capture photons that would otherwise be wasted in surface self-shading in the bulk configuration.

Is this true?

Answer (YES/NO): NO